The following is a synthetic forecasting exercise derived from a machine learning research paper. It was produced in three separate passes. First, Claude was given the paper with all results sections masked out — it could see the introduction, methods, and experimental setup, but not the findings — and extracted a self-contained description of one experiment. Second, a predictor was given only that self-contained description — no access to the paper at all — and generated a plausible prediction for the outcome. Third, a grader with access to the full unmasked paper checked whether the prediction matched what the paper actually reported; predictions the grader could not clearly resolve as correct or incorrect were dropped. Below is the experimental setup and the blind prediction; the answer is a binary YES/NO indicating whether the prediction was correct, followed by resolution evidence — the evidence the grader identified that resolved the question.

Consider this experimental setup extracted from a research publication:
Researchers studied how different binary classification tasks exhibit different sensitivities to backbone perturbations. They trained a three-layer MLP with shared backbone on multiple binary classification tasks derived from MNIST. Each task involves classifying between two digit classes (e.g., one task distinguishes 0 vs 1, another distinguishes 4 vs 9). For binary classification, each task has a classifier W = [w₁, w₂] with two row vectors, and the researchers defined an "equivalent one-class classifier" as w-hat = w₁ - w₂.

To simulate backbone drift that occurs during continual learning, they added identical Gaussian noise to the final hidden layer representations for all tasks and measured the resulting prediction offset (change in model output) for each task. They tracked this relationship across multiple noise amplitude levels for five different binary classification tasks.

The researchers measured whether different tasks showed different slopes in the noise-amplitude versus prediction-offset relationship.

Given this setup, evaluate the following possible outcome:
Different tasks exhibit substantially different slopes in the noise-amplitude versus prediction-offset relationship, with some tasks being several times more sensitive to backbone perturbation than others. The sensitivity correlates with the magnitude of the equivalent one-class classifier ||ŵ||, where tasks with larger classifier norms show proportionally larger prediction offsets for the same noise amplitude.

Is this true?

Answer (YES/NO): YES